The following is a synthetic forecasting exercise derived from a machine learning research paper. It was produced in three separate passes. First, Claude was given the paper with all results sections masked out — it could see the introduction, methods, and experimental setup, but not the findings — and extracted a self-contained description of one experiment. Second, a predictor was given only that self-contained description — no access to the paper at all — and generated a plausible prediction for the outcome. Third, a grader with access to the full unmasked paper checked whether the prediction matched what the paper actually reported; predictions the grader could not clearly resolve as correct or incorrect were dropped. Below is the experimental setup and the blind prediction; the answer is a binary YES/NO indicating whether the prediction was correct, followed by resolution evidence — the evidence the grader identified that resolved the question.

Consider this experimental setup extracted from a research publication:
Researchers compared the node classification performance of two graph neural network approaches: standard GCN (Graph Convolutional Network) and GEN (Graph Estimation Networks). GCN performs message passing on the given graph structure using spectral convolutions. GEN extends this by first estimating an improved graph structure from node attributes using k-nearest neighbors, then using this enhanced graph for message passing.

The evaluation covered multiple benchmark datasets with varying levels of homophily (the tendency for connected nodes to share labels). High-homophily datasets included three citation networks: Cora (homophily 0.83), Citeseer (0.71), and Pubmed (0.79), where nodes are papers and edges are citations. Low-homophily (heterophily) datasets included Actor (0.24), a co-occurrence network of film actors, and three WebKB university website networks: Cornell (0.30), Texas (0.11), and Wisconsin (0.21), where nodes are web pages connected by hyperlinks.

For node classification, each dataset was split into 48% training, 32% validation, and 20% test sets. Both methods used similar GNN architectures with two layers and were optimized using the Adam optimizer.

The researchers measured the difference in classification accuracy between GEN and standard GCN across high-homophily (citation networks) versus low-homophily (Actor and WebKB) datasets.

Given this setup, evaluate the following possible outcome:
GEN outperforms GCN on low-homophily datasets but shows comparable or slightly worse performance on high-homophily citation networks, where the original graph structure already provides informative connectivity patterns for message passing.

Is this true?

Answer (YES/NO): NO